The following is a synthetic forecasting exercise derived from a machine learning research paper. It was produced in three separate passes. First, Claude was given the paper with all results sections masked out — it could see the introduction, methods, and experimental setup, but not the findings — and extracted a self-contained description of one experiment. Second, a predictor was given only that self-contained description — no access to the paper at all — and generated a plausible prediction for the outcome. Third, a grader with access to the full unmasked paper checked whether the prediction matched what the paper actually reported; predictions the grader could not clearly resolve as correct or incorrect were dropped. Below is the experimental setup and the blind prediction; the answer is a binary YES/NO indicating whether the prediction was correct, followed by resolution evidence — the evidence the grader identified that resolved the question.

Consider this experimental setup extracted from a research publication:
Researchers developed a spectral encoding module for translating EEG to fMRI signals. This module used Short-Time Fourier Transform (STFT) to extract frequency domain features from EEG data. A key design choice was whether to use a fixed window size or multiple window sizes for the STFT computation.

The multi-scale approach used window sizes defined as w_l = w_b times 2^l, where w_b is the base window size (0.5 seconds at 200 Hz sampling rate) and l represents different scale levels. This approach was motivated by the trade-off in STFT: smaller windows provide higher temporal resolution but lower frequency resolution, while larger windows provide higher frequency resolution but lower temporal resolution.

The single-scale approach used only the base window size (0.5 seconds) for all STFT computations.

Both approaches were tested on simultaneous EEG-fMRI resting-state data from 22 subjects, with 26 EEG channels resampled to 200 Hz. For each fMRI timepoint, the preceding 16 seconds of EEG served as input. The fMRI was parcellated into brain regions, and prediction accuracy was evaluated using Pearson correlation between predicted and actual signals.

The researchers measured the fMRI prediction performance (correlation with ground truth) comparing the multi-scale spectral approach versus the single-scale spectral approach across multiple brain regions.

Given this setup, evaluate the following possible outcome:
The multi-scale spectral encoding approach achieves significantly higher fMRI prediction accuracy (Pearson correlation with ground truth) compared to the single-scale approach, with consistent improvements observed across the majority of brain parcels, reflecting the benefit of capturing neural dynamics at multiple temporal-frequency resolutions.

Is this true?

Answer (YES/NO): YES